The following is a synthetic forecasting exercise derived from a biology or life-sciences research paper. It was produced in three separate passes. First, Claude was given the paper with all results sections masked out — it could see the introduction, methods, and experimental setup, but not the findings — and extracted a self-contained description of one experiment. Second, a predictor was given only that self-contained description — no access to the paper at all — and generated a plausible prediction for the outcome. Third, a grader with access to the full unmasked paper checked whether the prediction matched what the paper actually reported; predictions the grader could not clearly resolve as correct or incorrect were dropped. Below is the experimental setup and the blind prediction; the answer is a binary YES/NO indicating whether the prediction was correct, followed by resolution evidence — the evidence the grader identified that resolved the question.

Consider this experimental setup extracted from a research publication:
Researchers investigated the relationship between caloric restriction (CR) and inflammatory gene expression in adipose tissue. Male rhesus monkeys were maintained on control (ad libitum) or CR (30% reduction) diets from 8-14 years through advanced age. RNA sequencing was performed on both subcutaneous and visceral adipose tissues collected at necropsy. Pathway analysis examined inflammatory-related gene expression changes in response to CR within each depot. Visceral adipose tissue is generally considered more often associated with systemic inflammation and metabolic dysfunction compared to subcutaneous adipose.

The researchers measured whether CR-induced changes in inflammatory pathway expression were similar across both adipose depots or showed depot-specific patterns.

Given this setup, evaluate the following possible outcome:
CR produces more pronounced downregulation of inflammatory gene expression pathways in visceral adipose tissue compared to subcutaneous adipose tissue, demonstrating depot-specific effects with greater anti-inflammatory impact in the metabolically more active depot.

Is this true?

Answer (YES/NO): NO